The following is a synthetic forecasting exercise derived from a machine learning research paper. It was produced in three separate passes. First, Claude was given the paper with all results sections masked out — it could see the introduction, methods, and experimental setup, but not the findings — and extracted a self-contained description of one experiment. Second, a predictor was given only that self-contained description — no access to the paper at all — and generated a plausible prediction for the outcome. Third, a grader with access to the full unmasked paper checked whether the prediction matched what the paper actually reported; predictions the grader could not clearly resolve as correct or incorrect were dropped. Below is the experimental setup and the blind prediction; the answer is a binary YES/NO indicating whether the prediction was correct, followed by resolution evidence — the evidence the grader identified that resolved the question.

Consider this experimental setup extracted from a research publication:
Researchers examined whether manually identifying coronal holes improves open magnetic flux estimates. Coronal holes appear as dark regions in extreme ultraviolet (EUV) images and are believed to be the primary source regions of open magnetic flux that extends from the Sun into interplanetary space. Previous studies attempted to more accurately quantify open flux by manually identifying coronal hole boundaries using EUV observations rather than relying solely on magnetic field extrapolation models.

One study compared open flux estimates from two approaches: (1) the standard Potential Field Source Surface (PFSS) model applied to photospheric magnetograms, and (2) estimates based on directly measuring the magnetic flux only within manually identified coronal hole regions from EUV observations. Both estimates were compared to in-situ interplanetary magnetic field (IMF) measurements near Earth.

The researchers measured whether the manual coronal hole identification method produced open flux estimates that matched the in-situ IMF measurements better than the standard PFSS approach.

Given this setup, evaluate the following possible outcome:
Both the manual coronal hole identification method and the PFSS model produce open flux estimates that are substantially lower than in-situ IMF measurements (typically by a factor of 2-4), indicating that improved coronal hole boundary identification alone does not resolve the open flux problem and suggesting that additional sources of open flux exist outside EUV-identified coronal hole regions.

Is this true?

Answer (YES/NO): YES